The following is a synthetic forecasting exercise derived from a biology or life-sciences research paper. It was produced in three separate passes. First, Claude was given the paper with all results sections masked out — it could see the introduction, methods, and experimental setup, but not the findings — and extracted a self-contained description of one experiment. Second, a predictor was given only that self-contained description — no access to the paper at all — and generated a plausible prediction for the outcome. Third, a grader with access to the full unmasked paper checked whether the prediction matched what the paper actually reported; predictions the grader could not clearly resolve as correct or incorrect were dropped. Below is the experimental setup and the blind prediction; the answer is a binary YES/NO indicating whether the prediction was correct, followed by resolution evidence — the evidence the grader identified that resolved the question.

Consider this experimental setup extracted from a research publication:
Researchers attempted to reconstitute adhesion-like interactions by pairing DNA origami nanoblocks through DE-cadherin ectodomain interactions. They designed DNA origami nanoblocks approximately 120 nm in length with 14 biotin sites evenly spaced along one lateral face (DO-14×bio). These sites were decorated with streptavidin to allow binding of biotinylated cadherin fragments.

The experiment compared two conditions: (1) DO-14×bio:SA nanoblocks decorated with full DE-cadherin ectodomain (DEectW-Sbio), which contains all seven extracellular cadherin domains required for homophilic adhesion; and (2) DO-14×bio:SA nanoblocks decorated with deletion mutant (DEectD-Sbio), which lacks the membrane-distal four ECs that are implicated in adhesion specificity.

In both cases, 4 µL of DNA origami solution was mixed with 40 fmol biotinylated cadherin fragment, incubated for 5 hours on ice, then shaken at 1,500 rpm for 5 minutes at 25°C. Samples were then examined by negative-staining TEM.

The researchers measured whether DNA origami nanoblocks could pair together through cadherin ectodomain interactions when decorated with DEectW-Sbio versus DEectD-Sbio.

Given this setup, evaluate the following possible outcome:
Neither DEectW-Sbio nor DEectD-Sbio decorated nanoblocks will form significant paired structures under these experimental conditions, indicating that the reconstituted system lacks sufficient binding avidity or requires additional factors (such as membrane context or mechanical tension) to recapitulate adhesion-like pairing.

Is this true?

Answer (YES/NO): NO